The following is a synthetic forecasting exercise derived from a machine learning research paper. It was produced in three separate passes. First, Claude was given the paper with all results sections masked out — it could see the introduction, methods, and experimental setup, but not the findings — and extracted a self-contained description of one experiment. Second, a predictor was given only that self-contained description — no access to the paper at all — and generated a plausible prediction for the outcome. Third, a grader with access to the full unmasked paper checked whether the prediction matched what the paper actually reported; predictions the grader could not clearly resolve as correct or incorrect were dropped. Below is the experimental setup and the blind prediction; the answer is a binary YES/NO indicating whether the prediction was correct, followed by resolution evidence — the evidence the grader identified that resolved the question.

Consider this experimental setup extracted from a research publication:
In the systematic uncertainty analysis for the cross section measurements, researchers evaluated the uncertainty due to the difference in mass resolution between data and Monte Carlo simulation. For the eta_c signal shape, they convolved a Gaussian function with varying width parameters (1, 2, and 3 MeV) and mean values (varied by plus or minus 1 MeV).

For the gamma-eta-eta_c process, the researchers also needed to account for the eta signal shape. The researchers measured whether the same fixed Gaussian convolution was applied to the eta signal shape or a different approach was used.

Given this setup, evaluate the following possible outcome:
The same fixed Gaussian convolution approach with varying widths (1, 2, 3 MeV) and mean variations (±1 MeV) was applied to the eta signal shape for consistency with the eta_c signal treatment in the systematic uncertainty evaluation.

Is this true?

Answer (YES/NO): NO